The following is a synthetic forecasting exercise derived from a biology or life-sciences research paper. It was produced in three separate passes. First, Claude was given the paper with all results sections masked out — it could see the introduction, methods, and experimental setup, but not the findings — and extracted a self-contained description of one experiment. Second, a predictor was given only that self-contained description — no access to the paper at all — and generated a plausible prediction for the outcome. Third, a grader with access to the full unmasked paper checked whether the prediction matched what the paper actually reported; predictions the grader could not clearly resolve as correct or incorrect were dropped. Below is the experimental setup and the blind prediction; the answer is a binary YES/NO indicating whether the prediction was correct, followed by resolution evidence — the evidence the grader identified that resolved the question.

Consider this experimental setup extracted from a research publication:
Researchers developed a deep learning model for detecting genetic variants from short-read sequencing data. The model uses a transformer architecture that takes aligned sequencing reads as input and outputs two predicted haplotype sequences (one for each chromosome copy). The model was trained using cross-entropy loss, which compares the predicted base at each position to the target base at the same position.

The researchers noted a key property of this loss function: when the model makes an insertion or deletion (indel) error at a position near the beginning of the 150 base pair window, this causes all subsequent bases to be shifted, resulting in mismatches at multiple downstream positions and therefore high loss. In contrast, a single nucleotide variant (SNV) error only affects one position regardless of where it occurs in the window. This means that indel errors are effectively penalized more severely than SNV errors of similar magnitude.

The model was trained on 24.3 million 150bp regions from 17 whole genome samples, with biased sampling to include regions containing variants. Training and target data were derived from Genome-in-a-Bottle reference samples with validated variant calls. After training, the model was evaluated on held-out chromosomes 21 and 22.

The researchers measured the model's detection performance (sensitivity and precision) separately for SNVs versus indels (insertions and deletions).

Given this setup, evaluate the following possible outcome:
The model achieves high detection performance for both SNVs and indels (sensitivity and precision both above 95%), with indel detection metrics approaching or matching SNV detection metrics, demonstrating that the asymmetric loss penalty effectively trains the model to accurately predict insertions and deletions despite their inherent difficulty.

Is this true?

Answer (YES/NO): NO